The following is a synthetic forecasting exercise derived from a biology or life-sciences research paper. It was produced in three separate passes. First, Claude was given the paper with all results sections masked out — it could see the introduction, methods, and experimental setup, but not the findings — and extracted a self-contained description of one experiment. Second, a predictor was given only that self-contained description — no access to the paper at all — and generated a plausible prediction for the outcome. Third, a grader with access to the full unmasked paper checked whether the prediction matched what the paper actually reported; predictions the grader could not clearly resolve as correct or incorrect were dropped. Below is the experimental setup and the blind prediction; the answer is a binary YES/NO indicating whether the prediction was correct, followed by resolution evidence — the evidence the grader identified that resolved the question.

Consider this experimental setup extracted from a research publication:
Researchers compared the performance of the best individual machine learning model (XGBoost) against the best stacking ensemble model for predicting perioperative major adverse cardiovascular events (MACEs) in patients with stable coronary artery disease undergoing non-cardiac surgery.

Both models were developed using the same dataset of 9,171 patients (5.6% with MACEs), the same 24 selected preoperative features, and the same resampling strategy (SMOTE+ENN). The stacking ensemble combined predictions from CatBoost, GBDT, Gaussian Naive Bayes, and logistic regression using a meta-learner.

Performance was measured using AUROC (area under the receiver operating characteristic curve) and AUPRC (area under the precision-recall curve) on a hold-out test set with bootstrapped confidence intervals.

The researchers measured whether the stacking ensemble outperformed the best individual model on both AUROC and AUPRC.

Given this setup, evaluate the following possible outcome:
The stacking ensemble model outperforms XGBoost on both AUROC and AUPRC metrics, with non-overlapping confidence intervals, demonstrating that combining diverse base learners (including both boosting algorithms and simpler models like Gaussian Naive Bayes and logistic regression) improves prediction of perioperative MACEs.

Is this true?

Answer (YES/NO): NO